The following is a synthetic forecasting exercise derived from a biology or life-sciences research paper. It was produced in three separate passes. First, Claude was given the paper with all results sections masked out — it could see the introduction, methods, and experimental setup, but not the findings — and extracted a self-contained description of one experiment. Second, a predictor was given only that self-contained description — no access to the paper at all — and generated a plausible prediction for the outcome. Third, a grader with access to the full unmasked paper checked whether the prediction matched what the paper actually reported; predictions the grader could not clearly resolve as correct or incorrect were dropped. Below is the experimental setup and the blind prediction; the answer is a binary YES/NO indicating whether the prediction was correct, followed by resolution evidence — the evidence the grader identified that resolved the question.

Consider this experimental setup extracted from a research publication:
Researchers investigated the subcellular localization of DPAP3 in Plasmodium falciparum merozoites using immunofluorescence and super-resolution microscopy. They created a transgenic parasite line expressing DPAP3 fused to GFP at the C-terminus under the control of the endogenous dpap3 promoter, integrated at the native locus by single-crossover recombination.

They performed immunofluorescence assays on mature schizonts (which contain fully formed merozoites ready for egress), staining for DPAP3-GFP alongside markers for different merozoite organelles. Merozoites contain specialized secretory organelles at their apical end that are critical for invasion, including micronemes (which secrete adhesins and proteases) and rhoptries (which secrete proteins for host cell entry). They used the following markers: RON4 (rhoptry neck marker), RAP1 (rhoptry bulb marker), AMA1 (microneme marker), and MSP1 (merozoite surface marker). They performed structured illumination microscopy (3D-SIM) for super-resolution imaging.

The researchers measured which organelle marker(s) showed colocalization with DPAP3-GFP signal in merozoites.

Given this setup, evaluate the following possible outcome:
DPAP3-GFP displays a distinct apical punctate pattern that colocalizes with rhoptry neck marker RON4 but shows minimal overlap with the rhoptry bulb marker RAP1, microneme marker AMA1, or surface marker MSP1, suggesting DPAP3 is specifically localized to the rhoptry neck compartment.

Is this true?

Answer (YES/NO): NO